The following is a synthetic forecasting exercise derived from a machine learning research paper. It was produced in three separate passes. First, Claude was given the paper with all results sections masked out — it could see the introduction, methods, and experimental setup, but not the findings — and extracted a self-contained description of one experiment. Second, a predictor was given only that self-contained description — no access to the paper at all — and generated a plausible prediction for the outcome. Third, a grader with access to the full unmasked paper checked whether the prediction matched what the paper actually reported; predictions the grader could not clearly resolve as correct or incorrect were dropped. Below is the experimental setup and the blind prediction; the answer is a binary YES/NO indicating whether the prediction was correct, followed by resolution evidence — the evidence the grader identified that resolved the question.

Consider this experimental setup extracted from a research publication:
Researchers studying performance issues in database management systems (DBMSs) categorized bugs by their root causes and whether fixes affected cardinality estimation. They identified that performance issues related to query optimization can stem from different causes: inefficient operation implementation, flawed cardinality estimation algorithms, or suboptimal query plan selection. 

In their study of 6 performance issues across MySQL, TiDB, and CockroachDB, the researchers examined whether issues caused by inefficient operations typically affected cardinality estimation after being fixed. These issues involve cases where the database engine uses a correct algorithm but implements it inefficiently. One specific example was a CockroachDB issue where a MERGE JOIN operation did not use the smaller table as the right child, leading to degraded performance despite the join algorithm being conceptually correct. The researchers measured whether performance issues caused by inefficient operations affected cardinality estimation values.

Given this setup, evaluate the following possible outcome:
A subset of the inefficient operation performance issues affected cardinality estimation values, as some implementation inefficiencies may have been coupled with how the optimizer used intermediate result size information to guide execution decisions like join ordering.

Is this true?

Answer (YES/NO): NO